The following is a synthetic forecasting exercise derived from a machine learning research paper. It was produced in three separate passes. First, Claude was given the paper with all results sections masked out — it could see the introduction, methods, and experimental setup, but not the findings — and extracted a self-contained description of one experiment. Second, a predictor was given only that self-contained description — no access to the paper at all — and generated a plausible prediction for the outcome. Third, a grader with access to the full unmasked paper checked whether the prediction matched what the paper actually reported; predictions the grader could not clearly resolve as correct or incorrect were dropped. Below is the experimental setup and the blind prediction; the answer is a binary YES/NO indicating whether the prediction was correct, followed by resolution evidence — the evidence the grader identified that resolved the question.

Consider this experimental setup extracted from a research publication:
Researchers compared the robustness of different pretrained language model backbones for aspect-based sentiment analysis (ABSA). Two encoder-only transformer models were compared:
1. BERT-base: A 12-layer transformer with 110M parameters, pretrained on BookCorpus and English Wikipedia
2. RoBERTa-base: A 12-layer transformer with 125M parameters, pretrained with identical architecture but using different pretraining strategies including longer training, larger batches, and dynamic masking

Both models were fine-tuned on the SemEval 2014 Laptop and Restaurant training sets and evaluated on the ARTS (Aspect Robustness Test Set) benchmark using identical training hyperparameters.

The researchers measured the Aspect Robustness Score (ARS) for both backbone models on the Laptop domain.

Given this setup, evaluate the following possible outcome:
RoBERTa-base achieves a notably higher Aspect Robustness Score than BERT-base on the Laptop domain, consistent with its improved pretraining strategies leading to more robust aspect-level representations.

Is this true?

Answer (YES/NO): YES